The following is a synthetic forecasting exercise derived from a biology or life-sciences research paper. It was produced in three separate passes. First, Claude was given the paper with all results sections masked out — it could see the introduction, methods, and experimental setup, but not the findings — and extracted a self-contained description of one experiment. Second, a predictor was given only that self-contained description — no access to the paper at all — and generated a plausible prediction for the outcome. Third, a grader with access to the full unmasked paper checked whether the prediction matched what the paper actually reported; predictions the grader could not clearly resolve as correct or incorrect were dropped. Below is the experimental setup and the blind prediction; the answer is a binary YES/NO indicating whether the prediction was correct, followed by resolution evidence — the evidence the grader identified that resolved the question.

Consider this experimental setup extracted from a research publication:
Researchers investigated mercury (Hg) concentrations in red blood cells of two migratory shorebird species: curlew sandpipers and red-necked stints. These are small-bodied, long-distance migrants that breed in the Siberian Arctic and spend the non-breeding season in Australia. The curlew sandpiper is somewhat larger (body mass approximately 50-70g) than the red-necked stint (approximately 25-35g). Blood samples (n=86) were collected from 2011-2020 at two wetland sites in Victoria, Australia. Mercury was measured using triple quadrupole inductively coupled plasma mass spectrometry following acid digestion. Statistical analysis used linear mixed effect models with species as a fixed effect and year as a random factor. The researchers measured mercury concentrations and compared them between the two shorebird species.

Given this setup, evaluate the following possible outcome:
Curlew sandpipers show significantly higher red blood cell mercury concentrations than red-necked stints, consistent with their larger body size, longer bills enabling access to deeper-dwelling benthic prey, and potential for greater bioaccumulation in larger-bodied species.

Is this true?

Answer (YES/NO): NO